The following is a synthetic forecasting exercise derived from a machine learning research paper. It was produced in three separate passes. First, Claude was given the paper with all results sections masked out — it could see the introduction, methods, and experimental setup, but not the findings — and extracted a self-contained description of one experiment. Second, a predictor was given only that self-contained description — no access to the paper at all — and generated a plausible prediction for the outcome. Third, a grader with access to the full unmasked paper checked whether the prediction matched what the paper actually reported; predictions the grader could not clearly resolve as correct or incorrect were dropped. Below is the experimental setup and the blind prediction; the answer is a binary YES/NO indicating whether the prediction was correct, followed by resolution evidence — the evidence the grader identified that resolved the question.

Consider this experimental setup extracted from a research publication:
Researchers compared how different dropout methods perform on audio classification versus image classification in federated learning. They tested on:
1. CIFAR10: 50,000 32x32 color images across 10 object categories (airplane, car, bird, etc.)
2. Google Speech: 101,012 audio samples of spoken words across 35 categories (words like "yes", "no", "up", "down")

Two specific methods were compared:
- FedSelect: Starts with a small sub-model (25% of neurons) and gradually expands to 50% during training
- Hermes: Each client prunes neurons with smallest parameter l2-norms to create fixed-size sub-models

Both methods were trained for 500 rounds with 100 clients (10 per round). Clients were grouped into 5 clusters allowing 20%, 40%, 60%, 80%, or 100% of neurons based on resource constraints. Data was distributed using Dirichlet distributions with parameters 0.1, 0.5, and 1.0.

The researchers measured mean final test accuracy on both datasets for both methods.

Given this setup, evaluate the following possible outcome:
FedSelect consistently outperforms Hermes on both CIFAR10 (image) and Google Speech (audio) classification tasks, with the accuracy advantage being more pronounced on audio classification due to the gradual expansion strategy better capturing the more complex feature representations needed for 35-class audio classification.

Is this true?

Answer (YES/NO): NO